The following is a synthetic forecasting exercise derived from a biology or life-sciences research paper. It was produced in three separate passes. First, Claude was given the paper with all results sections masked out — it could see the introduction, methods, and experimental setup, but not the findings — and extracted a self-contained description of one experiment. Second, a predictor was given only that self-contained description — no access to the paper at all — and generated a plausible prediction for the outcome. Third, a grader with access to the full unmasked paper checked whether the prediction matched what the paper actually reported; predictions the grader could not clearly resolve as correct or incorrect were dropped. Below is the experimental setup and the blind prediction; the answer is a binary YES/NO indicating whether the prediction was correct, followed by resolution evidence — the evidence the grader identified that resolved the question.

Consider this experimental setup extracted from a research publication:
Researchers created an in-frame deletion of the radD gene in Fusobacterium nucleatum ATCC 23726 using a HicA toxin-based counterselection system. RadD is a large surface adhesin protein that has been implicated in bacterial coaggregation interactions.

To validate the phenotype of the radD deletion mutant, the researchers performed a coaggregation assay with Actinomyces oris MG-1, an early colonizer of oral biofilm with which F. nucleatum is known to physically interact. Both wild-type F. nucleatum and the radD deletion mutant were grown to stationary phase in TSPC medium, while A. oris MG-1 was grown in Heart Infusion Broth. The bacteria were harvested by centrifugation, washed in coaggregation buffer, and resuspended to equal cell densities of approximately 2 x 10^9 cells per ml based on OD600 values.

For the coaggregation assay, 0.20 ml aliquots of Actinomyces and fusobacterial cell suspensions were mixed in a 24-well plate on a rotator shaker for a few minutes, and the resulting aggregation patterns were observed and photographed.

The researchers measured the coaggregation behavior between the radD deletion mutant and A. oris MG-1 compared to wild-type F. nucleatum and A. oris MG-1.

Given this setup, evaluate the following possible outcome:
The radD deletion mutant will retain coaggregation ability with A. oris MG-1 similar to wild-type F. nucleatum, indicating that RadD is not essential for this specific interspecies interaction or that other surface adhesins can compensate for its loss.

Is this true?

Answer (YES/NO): NO